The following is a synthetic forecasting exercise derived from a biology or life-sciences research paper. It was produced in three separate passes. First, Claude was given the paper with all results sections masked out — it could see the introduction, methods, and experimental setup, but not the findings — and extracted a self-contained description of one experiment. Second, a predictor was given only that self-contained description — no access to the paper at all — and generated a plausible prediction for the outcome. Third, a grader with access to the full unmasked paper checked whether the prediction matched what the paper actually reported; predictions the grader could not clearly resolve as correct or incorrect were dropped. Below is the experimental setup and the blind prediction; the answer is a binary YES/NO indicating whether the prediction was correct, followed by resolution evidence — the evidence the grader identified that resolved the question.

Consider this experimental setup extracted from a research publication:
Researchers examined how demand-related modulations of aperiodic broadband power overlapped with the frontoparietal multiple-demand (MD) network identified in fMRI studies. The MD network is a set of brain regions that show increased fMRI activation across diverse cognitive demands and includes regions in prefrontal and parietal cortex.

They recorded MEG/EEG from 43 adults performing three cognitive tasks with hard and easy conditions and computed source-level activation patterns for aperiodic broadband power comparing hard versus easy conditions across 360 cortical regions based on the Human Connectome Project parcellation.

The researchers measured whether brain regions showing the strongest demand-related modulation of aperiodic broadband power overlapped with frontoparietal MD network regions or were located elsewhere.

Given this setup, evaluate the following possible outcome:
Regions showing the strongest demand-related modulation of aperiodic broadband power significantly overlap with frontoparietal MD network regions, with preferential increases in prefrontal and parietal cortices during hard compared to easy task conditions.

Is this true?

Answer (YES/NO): NO